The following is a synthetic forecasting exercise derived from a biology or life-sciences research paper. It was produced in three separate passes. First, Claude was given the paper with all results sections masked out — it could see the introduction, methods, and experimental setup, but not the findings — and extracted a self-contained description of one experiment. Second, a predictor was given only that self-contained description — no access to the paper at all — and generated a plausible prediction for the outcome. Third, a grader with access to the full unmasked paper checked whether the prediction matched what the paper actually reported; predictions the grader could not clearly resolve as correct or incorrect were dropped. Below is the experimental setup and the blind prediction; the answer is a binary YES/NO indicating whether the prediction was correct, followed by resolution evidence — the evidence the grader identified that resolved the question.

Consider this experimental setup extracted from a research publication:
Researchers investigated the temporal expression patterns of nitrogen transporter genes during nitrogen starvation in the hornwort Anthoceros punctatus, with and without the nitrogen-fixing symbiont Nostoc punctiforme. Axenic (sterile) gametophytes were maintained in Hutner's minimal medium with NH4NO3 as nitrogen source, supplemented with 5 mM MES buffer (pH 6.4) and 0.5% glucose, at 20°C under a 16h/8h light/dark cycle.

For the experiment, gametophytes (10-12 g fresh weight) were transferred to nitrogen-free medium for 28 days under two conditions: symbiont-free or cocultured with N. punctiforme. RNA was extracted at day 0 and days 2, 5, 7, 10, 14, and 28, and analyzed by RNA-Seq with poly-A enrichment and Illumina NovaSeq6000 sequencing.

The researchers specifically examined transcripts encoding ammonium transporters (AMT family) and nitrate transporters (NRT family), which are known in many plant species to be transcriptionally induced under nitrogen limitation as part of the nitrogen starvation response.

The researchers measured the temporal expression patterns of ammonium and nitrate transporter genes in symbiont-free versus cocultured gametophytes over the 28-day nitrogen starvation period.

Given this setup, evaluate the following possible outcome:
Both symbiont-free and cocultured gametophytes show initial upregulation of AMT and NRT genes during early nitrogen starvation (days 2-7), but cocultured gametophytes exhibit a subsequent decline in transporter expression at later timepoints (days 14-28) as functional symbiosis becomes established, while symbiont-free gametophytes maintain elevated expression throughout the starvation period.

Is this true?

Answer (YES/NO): YES